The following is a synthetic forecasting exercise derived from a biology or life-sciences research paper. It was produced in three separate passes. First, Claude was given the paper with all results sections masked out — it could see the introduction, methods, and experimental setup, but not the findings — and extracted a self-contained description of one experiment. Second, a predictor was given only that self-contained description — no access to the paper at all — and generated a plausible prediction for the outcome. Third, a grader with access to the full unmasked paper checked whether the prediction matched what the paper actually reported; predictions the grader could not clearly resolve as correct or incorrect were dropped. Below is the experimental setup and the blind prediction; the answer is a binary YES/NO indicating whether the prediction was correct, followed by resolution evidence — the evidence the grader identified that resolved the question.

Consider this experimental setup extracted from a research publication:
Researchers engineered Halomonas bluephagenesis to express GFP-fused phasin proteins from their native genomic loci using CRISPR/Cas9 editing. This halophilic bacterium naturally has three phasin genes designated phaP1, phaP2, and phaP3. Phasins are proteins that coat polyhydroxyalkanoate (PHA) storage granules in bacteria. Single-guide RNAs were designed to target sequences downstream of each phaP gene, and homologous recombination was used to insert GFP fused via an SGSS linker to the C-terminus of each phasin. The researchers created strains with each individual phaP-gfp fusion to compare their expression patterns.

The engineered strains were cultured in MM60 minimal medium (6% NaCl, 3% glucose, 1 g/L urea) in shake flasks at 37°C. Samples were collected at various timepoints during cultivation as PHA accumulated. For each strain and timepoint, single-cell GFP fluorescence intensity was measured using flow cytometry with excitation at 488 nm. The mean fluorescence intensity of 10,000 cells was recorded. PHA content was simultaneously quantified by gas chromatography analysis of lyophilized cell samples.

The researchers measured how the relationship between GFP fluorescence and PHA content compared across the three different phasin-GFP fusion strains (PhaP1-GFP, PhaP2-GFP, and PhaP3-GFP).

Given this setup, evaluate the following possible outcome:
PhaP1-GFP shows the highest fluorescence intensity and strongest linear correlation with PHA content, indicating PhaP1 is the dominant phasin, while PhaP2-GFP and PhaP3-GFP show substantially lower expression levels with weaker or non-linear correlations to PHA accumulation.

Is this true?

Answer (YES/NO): NO